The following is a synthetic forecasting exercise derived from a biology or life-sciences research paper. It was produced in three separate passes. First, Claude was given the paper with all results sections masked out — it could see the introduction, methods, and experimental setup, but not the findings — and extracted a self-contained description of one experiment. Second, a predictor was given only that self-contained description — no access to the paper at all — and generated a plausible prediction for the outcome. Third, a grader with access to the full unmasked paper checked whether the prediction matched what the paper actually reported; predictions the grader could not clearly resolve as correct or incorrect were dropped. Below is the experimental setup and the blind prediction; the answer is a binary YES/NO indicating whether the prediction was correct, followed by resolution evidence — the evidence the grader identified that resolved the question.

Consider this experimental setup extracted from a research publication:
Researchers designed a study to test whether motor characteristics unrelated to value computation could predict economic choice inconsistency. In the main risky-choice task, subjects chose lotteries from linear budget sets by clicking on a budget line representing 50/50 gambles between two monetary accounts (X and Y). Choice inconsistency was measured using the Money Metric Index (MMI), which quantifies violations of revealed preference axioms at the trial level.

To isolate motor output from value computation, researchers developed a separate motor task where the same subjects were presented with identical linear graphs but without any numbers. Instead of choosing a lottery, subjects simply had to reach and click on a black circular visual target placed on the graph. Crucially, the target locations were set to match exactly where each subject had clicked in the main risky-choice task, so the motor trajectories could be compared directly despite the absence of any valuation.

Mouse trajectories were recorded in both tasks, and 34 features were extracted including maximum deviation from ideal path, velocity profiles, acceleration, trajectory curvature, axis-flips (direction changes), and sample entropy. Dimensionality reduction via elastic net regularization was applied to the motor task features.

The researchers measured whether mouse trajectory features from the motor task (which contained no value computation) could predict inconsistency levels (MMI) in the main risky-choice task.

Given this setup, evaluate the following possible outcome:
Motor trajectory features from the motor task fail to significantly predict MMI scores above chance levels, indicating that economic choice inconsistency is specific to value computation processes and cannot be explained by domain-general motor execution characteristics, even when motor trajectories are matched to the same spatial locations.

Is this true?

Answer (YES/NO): NO